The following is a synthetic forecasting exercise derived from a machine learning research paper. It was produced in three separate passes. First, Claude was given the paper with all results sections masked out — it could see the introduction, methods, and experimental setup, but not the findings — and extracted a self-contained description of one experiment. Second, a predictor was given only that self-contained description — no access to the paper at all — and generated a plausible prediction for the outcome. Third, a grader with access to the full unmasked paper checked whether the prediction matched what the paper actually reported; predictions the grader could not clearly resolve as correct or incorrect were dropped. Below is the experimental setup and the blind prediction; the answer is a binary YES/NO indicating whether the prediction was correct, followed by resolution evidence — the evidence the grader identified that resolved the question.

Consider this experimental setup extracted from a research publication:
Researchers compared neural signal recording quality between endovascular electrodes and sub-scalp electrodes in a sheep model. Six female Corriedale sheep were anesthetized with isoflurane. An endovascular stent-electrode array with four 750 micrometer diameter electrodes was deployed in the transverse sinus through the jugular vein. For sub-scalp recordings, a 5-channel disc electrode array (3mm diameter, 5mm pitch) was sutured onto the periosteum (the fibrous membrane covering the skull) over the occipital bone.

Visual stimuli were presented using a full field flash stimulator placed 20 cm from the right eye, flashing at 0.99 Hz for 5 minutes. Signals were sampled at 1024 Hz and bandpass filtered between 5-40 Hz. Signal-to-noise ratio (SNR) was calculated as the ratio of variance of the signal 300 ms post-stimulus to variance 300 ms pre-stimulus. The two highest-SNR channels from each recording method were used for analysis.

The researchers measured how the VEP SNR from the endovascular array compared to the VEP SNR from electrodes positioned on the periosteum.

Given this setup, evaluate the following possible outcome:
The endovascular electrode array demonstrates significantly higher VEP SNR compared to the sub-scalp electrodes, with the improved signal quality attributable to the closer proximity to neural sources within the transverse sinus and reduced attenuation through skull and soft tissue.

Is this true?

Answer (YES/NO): NO